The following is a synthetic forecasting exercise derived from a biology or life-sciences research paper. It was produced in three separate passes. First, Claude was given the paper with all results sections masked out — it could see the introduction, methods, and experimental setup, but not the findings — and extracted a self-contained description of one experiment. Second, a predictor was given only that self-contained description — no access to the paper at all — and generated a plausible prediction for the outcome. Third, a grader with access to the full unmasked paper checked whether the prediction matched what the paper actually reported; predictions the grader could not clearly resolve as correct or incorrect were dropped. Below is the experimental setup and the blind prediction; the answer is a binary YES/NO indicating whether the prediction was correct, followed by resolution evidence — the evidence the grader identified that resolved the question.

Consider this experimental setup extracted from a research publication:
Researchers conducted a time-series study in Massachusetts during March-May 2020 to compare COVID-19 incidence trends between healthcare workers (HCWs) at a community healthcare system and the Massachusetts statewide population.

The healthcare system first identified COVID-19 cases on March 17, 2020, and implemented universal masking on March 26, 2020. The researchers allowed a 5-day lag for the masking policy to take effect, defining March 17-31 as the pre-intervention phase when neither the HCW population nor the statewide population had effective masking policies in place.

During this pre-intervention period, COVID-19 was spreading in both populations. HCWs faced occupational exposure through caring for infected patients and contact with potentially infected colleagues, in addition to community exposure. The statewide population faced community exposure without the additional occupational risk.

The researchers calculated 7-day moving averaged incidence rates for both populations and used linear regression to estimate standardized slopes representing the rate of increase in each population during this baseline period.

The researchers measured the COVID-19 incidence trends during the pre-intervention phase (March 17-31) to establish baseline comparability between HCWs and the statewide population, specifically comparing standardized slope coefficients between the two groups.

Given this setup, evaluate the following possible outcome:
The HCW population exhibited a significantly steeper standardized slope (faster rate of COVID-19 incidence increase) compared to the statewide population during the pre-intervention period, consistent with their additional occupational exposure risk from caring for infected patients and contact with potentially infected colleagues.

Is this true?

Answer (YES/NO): NO